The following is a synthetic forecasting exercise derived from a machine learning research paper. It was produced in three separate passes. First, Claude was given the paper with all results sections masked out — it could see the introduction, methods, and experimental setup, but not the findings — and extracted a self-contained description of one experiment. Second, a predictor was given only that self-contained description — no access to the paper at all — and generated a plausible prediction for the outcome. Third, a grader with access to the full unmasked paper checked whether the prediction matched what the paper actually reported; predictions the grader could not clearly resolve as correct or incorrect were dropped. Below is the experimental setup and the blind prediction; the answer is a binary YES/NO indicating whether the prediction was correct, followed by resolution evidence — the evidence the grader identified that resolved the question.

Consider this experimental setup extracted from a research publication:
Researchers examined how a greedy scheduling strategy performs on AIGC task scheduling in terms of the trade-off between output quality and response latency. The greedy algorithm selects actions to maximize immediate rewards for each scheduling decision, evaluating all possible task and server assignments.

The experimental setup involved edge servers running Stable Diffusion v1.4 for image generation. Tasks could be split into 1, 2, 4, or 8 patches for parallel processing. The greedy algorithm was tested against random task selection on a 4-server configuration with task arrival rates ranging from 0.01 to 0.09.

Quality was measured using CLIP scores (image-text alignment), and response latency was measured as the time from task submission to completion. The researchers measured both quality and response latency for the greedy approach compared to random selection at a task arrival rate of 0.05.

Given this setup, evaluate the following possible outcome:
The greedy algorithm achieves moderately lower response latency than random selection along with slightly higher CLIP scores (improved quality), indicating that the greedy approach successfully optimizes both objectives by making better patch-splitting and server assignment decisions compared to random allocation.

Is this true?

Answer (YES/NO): NO